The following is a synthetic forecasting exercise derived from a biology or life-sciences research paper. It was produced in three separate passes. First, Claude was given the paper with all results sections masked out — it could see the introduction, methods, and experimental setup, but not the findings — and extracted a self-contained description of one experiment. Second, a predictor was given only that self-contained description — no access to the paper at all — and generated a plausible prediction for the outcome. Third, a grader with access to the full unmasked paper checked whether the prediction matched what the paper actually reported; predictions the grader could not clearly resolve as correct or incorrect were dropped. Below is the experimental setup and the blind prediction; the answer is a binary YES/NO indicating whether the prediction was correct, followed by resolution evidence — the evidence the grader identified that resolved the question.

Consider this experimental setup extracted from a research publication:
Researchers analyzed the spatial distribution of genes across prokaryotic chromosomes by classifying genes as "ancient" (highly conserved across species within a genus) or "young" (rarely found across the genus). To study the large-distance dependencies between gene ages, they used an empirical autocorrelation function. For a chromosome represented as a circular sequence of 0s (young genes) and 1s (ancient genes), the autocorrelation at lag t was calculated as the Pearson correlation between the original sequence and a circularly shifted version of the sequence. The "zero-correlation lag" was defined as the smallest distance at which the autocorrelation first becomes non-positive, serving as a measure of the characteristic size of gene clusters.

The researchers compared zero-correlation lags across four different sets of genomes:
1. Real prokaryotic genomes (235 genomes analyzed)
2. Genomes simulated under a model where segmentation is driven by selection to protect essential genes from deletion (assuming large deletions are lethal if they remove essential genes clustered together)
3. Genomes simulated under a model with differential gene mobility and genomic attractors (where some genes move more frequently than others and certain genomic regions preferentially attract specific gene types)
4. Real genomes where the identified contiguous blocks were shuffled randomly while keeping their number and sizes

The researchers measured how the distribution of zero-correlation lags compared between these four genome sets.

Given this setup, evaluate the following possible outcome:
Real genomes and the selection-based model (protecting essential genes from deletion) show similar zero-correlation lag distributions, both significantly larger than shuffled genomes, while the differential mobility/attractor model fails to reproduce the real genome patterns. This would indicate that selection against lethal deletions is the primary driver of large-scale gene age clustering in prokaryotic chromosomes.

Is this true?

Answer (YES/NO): NO